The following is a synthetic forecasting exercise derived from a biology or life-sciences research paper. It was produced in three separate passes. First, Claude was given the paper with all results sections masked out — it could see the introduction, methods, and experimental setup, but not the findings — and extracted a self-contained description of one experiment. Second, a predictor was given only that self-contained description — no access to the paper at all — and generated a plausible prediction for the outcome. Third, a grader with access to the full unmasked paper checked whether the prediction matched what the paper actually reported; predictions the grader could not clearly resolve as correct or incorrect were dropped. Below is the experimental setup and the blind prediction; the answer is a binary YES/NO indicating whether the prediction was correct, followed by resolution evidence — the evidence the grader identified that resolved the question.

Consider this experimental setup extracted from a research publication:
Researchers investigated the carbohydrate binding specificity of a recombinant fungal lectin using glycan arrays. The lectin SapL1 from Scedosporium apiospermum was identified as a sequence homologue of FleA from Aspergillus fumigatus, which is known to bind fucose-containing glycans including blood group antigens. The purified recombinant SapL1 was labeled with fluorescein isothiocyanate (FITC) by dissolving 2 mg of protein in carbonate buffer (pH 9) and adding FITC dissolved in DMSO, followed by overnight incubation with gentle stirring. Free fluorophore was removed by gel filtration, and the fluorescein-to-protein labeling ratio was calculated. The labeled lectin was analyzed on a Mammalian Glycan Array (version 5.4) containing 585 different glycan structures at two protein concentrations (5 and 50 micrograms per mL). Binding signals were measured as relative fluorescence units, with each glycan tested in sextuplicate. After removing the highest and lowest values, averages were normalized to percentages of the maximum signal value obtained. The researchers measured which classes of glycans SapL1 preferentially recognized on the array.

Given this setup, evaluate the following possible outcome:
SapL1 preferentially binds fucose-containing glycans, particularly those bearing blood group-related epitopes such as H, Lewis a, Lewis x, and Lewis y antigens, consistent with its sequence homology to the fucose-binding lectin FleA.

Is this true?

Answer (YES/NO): YES